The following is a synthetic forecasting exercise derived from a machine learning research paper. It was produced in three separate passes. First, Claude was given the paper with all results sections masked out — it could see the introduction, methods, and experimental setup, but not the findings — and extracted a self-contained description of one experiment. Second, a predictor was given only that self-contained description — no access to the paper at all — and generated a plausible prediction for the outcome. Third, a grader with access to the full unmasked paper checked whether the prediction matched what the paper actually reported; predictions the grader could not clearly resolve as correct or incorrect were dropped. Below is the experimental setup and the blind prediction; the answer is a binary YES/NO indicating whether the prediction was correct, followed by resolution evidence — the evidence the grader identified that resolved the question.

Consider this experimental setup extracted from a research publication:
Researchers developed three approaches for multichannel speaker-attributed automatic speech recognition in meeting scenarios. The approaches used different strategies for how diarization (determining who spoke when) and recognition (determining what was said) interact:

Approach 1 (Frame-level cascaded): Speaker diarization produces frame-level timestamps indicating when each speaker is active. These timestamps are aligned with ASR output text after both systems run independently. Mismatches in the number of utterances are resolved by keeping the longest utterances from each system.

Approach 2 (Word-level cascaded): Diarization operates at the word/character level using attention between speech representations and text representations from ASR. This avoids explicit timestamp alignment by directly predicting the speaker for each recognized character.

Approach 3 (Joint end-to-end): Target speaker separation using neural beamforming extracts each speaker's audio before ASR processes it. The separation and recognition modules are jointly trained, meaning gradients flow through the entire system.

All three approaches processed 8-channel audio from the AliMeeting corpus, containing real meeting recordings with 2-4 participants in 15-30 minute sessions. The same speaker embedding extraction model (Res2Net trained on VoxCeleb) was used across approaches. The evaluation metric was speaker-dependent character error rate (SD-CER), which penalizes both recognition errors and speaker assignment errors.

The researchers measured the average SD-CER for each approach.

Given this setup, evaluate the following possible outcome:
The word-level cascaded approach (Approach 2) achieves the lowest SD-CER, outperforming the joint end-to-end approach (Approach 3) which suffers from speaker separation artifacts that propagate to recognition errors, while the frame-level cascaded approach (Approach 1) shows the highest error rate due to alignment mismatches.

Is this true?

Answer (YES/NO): NO